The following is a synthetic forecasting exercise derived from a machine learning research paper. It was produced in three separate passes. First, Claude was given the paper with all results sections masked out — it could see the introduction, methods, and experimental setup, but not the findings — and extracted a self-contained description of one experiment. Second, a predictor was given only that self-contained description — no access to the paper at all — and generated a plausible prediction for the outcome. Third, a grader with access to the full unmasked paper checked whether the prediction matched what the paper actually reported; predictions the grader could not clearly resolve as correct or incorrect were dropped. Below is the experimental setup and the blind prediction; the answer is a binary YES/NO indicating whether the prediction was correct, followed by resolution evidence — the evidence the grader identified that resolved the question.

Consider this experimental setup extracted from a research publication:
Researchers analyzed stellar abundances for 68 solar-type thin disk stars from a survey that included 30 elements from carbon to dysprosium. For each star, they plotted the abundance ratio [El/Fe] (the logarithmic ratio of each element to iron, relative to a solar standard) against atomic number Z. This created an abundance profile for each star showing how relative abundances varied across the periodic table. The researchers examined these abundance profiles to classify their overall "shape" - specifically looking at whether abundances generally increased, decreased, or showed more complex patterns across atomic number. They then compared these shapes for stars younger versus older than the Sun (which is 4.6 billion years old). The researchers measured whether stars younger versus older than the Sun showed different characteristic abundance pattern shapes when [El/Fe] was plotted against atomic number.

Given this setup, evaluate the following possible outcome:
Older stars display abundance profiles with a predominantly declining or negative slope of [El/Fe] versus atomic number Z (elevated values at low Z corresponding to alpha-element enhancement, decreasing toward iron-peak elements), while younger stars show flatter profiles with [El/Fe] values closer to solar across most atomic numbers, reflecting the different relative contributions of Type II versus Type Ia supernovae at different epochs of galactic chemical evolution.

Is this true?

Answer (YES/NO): NO